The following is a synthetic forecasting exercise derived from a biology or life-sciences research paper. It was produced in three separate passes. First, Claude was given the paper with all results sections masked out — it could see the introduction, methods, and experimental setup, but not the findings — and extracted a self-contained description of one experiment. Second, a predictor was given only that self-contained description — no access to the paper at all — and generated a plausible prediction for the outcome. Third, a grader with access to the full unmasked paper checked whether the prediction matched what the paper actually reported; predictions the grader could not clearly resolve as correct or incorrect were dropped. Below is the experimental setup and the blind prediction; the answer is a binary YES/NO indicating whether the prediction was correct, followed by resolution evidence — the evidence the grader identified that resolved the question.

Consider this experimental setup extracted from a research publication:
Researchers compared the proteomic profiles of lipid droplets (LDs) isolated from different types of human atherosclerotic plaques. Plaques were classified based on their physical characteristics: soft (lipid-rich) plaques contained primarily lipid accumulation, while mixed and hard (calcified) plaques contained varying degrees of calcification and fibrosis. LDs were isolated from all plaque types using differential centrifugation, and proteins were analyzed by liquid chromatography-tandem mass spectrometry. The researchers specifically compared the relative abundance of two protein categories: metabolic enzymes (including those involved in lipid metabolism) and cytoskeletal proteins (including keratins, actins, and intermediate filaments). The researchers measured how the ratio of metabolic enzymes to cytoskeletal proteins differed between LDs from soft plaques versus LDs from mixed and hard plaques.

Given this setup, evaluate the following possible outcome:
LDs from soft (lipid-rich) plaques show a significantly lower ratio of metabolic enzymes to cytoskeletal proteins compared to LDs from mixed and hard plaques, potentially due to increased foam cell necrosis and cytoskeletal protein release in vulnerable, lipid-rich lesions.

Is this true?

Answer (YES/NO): NO